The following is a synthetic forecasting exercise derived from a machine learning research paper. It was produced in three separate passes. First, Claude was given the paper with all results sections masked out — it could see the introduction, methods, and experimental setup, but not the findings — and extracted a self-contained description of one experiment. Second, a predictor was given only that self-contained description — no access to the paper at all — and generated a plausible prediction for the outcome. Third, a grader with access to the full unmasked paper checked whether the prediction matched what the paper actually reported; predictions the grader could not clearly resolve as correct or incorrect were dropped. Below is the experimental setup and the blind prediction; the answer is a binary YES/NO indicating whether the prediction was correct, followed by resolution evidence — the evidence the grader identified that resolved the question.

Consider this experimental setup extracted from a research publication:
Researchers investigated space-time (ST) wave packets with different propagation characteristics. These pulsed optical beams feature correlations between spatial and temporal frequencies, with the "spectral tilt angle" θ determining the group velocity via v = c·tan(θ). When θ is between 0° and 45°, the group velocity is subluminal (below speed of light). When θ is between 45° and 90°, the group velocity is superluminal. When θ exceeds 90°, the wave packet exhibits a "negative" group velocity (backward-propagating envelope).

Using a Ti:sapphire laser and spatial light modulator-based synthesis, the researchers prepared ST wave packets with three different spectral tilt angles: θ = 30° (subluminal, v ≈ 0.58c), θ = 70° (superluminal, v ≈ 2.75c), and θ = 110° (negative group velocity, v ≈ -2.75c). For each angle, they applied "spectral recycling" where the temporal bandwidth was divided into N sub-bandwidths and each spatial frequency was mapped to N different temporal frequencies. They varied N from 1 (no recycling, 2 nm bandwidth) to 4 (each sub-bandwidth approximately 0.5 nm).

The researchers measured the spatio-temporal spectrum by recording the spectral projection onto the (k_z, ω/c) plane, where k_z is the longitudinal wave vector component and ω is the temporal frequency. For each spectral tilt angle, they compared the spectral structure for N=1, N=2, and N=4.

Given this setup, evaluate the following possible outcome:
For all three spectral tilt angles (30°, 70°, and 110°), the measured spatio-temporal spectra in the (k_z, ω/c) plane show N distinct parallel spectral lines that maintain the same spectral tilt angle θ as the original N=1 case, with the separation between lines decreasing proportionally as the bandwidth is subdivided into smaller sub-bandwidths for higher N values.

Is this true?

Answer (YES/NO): NO